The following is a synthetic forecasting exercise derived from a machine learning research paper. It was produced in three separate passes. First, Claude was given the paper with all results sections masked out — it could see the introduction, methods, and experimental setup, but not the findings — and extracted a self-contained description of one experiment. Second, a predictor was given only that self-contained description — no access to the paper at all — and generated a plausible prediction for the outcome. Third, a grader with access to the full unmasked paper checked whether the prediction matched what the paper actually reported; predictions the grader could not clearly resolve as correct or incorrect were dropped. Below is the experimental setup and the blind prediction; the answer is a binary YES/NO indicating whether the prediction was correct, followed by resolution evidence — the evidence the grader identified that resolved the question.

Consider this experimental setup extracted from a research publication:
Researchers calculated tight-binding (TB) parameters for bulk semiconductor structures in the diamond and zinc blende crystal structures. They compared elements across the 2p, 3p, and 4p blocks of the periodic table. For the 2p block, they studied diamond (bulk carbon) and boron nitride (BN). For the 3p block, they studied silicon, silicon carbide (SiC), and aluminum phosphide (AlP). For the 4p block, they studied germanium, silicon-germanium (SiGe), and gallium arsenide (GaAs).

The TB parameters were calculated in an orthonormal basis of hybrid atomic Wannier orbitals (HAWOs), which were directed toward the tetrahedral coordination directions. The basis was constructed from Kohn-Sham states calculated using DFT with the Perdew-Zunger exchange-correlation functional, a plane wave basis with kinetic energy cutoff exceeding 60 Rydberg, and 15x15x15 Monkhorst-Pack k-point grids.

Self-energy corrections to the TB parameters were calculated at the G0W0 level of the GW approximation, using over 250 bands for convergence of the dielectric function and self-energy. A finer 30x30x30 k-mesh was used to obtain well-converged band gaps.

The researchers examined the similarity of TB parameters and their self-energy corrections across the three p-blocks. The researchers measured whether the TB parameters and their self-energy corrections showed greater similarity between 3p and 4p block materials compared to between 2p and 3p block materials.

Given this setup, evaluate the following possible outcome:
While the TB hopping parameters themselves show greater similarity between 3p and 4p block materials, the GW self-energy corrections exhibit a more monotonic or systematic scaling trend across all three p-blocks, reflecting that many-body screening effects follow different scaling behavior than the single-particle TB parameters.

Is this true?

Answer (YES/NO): NO